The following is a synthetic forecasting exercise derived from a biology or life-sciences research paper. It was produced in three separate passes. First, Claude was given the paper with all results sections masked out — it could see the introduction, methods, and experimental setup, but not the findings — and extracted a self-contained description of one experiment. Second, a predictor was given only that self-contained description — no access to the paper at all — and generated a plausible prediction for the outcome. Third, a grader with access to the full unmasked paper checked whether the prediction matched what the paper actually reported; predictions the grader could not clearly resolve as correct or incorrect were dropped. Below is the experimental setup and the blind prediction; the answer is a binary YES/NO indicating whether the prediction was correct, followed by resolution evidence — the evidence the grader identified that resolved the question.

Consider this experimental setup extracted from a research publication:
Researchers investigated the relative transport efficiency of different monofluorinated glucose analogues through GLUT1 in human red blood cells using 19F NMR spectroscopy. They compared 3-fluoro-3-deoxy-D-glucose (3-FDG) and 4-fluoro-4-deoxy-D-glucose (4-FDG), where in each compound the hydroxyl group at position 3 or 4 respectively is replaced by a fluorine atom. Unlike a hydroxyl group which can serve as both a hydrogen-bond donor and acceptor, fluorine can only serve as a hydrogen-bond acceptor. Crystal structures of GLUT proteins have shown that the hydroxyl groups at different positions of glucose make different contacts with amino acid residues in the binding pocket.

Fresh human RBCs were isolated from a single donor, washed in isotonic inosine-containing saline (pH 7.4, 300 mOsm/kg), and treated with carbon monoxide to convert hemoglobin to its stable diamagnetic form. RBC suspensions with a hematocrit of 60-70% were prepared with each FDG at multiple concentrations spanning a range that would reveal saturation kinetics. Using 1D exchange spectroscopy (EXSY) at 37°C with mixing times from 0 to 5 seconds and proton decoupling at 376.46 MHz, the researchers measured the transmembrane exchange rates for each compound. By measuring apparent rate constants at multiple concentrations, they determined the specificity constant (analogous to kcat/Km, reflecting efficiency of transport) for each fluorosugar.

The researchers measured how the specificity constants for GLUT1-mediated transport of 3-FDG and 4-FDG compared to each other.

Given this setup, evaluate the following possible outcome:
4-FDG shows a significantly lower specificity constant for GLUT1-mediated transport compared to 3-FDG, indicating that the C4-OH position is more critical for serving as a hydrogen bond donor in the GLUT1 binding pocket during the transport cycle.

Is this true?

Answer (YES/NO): YES